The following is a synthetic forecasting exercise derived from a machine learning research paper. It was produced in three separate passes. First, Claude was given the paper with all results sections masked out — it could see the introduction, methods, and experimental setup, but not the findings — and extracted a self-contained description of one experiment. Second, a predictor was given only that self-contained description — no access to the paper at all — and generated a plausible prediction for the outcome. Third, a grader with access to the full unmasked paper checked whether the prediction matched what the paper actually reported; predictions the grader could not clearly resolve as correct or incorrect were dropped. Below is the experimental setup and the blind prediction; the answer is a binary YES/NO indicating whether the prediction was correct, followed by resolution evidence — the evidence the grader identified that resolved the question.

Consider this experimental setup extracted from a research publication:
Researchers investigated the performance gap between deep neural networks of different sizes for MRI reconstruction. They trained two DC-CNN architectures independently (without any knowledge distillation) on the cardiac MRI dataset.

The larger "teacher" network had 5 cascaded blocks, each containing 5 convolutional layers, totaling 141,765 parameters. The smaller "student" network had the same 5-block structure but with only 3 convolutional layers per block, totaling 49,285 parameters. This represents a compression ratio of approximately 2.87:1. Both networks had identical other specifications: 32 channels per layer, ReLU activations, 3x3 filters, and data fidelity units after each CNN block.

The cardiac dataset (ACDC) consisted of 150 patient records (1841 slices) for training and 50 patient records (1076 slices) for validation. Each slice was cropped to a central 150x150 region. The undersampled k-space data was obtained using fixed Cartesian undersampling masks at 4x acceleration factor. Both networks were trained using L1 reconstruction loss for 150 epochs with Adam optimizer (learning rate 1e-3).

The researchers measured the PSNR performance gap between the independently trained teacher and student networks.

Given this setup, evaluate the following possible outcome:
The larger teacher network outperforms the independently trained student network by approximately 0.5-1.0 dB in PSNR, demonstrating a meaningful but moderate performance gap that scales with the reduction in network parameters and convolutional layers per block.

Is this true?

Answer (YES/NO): NO